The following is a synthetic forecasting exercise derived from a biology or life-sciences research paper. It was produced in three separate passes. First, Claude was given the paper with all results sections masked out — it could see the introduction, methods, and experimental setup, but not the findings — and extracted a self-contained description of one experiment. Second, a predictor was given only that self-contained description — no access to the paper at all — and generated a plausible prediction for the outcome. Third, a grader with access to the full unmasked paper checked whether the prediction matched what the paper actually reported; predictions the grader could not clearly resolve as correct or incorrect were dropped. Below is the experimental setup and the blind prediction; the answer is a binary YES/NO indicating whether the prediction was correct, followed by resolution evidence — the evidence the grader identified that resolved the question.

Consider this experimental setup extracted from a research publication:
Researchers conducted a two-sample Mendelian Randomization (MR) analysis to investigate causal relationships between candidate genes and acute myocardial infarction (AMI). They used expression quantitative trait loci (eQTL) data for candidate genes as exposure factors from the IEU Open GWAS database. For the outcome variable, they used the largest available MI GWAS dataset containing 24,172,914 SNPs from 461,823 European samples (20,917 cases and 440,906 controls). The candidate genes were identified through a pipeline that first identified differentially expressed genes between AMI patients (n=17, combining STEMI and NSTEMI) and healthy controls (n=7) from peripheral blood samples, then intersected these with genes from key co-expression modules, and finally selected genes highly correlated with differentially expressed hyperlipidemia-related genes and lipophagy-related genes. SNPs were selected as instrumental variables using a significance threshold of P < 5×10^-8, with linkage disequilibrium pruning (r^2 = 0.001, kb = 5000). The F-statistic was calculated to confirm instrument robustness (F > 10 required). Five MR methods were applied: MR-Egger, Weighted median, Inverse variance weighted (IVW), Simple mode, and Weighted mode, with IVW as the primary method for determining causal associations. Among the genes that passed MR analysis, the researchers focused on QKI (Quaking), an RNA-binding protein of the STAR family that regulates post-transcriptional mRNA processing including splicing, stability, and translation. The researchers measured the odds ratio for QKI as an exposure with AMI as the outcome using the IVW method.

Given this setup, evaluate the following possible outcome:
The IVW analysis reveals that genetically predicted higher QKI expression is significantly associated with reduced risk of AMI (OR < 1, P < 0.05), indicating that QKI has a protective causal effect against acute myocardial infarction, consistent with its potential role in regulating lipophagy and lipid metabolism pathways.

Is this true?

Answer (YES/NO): YES